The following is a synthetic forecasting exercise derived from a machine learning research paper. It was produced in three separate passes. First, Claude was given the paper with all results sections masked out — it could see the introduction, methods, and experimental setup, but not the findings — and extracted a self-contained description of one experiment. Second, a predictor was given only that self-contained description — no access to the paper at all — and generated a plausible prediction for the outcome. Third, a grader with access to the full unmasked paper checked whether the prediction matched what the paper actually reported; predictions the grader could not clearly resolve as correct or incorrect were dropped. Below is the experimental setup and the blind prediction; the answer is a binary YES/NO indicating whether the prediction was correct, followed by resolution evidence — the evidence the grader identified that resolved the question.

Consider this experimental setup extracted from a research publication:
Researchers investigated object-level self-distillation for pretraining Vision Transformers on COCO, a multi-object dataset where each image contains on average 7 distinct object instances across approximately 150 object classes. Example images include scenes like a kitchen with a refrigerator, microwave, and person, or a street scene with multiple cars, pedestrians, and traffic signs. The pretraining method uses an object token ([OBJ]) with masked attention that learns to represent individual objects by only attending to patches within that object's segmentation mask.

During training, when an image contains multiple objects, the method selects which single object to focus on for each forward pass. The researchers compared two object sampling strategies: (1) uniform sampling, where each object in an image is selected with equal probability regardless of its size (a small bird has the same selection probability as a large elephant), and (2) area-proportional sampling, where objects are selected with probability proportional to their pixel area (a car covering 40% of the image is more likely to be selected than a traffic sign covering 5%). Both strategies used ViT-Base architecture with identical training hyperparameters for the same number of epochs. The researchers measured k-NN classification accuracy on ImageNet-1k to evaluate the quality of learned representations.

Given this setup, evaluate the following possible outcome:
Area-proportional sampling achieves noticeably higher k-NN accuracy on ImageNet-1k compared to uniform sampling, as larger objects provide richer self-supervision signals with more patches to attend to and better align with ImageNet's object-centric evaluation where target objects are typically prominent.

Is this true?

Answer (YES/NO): YES